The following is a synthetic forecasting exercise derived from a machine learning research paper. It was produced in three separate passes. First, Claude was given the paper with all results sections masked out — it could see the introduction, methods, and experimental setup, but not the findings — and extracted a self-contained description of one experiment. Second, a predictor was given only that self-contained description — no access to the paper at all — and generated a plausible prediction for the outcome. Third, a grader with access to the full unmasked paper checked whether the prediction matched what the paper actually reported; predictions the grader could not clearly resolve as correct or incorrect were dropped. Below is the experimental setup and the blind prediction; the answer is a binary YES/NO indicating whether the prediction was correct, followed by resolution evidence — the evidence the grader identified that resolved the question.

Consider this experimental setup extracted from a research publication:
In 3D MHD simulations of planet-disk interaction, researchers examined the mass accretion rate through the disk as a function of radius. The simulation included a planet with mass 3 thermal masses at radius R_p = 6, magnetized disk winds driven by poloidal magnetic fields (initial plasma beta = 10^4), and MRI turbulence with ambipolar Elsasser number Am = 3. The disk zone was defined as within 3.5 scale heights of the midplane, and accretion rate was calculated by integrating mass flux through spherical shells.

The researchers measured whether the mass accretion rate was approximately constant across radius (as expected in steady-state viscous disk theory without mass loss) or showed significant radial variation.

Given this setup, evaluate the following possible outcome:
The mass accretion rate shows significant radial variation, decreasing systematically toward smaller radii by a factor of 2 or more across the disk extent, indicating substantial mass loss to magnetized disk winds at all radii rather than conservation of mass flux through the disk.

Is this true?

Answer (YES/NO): NO